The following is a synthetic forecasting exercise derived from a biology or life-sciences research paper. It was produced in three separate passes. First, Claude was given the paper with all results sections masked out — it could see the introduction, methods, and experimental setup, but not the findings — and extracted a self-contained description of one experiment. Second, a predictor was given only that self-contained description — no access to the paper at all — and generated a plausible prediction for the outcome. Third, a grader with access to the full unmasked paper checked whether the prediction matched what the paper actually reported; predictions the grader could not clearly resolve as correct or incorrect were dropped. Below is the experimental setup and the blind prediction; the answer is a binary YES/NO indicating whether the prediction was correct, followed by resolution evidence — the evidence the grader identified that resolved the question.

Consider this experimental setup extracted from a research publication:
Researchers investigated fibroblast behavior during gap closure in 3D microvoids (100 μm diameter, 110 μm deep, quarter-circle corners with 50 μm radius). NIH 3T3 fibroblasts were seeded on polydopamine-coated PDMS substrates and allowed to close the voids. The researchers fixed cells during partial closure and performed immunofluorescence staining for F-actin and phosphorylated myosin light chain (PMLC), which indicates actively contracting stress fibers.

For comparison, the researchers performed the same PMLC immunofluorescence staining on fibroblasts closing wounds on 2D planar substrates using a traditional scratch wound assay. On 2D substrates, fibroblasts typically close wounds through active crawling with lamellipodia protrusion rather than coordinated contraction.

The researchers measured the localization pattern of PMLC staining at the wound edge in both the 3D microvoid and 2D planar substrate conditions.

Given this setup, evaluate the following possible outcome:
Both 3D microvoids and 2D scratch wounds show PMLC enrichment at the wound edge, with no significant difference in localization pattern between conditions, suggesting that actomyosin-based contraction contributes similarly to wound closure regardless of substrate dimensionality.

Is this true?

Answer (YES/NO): NO